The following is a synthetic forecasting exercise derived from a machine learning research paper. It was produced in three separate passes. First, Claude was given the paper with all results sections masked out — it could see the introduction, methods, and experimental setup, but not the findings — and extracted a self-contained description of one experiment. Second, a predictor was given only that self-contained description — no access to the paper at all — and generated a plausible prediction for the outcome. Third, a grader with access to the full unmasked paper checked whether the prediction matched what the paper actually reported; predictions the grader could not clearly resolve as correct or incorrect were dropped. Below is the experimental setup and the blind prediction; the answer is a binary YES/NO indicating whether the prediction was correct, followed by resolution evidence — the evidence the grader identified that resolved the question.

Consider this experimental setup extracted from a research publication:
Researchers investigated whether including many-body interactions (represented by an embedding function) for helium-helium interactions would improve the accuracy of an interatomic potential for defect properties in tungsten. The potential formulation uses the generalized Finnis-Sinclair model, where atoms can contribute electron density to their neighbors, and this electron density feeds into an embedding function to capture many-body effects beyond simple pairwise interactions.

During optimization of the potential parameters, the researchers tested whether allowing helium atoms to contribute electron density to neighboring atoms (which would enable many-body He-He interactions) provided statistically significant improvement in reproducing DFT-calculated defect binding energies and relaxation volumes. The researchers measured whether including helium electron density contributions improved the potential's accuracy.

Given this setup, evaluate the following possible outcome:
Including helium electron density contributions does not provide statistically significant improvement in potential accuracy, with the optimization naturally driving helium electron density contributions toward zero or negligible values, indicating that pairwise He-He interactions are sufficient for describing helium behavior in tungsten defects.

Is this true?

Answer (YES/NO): YES